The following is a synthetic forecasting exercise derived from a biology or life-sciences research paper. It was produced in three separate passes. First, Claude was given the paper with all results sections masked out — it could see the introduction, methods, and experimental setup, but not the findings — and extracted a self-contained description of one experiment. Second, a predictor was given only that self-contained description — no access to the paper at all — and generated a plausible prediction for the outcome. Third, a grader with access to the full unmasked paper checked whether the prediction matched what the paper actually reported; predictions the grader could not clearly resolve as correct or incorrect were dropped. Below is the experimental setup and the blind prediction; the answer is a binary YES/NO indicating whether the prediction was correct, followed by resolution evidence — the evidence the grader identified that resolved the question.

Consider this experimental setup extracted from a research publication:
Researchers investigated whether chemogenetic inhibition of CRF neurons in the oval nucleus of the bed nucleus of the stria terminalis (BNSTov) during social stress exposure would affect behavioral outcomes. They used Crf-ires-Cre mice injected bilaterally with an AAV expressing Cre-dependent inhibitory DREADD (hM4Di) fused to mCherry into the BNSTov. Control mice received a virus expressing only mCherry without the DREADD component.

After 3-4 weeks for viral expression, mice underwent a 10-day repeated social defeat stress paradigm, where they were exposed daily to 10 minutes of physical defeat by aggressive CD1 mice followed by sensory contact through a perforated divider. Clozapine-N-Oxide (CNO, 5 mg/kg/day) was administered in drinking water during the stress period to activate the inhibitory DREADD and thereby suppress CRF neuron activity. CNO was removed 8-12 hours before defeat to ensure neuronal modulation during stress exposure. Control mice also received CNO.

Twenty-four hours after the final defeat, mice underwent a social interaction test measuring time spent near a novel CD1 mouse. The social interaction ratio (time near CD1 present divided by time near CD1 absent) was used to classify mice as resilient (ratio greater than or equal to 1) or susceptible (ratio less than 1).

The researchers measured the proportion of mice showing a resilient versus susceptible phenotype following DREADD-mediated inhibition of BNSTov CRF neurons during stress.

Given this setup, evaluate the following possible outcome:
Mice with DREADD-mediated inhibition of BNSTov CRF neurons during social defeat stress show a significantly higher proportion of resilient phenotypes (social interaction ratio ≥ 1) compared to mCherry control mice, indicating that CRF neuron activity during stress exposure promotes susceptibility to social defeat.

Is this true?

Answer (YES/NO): NO